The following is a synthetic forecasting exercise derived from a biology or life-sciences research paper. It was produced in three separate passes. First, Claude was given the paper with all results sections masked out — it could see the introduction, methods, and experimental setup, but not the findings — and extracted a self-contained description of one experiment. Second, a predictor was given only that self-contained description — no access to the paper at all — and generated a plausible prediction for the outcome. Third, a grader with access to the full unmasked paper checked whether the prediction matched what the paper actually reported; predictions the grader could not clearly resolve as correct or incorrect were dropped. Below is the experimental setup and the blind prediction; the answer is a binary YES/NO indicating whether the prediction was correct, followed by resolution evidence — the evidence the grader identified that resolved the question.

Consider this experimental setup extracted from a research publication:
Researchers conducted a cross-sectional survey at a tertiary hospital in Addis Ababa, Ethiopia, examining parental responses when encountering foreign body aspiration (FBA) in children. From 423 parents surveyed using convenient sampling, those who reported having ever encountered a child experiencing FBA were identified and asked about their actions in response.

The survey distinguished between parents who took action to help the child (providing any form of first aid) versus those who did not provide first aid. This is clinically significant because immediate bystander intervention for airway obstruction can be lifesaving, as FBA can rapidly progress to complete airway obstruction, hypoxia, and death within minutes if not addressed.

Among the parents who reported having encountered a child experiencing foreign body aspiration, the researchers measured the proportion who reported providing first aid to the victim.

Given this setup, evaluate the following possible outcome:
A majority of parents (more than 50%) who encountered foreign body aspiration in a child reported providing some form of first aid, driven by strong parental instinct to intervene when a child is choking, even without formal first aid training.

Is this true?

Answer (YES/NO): YES